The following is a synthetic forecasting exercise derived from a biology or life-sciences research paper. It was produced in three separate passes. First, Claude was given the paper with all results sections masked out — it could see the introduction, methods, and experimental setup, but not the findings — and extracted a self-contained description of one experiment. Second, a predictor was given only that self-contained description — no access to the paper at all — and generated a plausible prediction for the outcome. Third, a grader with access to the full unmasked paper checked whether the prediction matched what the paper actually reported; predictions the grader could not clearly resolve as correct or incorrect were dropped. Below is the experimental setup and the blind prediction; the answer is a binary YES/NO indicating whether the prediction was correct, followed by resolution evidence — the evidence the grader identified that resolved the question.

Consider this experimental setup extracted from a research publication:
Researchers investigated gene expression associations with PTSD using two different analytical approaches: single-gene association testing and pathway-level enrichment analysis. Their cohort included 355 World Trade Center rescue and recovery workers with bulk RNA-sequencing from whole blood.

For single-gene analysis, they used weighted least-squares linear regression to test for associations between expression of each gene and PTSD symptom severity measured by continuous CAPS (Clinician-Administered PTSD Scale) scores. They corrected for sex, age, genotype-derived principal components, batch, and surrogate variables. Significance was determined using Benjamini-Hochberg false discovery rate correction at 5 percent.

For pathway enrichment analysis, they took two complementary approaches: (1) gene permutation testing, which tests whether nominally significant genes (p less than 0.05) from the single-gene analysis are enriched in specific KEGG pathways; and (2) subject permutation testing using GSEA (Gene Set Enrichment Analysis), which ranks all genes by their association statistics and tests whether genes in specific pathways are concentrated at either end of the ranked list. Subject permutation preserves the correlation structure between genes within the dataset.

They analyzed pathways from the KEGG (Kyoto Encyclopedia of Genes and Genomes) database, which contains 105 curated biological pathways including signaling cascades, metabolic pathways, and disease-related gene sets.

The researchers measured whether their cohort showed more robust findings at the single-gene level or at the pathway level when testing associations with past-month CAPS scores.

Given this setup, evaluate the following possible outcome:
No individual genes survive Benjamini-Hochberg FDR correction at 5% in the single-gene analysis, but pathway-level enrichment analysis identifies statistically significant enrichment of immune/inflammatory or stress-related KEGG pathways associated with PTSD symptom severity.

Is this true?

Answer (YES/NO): NO